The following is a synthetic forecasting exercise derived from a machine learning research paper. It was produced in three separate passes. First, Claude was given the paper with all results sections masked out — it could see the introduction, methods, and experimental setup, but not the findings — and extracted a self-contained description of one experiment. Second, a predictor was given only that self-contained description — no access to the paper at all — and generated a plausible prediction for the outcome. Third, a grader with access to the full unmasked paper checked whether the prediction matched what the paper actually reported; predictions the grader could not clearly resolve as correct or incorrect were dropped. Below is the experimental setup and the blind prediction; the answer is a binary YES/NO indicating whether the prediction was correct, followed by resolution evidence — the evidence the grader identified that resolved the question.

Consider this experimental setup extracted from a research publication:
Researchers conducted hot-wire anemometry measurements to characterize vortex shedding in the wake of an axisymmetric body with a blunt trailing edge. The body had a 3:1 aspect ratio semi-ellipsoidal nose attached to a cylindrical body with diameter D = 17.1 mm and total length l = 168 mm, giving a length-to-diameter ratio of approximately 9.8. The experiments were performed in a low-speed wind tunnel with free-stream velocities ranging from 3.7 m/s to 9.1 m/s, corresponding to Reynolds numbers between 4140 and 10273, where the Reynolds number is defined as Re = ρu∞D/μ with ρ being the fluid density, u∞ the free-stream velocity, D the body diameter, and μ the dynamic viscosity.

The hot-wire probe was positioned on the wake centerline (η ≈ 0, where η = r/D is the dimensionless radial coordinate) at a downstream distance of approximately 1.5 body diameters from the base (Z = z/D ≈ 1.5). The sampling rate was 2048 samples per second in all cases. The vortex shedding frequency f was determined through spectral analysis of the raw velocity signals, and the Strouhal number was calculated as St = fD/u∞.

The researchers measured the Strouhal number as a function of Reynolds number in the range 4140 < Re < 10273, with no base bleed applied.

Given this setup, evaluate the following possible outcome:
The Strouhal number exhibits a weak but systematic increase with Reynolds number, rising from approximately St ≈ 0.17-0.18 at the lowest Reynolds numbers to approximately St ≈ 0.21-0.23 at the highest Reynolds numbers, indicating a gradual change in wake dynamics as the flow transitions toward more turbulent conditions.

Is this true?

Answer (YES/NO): NO